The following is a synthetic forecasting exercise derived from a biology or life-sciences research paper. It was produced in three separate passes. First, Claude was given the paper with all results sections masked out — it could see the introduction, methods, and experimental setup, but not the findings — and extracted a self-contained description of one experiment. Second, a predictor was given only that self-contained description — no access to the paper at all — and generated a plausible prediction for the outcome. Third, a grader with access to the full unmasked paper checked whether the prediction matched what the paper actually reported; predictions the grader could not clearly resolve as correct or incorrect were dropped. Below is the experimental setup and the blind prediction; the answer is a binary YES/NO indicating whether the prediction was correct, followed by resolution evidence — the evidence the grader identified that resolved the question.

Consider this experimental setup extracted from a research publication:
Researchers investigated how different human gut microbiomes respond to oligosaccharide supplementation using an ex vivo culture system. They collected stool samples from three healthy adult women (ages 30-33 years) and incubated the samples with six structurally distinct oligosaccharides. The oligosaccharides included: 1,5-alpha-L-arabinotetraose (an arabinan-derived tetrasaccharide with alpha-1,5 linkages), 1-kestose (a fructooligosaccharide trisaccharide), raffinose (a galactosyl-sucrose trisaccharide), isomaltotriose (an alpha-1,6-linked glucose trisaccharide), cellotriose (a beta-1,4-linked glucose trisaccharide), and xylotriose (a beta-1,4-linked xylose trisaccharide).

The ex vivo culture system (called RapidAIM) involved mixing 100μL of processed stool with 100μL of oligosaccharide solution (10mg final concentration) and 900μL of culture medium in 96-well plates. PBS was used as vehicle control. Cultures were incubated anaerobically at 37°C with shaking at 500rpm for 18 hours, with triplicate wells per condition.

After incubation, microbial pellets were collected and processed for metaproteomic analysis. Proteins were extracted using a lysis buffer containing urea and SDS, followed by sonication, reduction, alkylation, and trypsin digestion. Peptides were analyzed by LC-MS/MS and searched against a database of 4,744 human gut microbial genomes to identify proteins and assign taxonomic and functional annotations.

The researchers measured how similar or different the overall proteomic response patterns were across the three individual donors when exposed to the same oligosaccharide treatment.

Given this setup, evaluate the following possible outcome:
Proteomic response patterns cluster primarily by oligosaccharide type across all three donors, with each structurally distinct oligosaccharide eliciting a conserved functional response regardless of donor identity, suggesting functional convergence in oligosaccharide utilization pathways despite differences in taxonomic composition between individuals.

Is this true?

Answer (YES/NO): NO